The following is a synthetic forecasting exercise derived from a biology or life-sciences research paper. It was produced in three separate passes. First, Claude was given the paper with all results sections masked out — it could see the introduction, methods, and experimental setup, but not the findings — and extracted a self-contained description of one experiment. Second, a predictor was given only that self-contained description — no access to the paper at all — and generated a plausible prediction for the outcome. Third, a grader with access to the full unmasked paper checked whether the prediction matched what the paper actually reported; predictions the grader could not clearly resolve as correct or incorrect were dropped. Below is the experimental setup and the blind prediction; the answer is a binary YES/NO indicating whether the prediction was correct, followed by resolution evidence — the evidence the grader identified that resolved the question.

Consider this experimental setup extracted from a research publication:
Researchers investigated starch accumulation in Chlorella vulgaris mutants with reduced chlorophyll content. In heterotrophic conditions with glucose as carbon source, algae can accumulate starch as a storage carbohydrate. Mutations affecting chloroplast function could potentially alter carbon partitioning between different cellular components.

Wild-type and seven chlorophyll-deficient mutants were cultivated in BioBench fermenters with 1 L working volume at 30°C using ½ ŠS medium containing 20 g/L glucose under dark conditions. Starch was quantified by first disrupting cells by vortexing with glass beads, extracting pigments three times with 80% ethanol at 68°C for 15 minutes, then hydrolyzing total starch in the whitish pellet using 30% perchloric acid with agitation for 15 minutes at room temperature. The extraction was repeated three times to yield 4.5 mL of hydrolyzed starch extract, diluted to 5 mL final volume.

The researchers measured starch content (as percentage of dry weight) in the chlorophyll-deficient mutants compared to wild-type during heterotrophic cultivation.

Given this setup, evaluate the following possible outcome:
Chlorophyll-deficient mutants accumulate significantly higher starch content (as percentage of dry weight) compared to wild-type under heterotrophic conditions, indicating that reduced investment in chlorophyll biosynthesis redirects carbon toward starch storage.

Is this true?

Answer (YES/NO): NO